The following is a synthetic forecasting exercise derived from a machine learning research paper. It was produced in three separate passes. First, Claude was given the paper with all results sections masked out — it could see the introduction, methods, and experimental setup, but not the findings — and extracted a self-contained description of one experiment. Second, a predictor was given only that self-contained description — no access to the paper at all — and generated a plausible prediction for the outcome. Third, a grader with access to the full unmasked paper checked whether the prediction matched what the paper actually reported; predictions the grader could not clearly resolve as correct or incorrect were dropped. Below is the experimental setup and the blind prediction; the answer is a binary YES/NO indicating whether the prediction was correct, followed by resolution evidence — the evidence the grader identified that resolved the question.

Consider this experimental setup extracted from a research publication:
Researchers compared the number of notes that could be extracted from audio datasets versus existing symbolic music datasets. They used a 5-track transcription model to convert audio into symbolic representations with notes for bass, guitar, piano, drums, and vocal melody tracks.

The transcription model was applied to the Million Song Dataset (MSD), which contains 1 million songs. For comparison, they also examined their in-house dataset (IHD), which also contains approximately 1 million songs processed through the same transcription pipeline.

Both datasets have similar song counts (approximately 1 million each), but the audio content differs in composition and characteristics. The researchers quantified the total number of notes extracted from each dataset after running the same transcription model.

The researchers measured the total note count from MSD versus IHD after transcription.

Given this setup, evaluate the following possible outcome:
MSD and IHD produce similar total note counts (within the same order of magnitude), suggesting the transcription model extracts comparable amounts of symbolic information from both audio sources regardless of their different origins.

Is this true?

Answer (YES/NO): NO